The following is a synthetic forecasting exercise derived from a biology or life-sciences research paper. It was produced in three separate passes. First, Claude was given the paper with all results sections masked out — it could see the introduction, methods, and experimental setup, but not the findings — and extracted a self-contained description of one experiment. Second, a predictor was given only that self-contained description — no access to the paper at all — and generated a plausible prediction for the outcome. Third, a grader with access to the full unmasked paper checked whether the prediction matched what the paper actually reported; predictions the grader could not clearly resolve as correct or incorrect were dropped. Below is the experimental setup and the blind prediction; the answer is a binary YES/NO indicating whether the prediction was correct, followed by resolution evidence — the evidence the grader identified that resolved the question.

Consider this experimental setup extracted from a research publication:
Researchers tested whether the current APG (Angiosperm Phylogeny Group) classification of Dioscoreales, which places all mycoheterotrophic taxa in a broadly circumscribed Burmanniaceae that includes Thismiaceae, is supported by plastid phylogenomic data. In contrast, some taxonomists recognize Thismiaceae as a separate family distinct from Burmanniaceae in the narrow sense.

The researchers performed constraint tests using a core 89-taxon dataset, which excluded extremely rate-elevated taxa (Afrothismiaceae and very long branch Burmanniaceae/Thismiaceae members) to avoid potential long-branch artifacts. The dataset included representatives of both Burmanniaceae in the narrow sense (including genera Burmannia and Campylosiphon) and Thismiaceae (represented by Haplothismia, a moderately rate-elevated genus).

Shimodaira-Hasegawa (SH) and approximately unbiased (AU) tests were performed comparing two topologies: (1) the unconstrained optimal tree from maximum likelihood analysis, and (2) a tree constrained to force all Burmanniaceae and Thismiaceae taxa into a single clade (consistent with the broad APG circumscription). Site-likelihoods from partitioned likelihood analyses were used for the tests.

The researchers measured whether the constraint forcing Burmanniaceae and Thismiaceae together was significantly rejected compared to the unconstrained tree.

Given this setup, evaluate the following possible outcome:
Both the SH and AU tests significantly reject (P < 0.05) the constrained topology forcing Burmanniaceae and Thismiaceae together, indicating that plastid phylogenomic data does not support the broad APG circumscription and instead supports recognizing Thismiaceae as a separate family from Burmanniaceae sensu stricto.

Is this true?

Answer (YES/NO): YES